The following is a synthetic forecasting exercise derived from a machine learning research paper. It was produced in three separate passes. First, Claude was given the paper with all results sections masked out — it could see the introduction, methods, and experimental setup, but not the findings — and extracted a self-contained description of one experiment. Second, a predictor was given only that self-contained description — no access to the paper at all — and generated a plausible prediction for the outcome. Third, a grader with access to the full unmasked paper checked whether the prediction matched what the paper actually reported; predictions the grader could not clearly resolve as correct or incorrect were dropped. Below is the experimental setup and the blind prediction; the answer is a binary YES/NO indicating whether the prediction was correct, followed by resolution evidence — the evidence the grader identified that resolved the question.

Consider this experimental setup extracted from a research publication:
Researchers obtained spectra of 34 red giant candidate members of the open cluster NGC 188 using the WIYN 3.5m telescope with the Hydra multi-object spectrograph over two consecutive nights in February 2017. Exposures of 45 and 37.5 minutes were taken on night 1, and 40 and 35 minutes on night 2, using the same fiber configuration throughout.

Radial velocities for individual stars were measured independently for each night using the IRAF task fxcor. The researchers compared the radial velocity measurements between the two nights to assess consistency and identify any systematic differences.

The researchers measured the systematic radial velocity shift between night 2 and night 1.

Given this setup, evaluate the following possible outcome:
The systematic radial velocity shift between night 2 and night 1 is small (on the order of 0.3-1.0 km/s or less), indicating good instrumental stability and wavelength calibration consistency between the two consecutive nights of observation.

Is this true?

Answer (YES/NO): YES